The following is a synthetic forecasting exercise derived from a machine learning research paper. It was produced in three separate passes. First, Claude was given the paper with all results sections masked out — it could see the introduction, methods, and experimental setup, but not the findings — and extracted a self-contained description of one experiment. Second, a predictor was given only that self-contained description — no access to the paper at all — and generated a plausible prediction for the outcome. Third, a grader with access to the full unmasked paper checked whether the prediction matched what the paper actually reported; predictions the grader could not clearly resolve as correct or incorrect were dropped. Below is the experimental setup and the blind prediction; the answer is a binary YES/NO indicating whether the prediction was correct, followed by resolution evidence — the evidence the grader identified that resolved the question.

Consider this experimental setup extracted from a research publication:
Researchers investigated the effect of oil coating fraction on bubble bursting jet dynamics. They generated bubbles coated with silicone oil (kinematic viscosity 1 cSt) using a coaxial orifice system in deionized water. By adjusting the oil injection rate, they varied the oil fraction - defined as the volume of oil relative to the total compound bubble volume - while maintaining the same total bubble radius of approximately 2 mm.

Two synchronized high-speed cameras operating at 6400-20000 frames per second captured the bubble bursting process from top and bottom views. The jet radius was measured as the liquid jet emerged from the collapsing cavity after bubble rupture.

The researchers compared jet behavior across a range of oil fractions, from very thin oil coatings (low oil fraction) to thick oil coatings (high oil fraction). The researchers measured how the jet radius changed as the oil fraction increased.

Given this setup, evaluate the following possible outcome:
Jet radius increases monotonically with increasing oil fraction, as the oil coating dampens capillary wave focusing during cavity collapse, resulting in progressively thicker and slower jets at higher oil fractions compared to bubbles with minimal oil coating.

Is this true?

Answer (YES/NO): NO